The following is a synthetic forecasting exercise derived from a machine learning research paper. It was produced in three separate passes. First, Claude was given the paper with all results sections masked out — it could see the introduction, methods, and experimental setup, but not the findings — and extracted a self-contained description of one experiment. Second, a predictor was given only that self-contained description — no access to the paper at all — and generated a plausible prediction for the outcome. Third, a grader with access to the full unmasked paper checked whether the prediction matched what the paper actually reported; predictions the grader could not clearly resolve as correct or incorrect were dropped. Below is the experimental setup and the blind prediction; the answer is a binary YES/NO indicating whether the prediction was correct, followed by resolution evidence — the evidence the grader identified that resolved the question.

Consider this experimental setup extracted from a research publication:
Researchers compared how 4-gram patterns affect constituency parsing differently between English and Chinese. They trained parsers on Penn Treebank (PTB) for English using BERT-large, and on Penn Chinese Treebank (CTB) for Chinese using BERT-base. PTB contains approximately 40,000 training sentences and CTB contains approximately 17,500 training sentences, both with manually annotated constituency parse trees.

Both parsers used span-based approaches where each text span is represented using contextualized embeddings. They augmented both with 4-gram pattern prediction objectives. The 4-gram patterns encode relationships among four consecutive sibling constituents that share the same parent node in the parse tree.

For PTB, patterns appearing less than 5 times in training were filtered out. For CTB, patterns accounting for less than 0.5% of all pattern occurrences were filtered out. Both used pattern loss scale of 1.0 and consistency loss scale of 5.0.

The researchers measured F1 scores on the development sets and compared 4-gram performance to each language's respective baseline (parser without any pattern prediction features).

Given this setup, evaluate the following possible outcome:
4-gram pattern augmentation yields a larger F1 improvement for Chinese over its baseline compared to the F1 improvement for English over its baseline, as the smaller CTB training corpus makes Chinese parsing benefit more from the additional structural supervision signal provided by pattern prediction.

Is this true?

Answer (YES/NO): NO